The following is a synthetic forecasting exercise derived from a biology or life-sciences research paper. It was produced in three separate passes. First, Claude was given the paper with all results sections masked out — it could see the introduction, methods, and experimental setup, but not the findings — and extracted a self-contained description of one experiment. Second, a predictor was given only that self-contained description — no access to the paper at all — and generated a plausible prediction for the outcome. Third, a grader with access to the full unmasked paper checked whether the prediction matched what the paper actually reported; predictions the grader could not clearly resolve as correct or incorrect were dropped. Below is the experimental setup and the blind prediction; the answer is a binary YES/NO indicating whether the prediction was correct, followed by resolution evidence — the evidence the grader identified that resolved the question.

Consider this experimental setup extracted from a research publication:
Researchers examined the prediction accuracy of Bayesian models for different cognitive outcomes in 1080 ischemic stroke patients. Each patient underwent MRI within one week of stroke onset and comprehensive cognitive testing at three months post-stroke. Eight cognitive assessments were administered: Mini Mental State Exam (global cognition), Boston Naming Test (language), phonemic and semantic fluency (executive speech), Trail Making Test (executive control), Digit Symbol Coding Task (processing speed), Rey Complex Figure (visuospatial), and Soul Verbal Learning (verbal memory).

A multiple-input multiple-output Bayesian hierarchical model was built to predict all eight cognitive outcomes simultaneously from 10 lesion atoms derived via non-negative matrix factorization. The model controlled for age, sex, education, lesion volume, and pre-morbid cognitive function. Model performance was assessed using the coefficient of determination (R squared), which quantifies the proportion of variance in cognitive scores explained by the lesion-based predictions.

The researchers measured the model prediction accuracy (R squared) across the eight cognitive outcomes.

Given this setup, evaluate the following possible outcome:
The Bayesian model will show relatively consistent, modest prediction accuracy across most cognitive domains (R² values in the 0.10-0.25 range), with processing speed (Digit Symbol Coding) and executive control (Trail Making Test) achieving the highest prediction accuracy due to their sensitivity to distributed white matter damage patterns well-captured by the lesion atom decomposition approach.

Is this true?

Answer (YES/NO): NO